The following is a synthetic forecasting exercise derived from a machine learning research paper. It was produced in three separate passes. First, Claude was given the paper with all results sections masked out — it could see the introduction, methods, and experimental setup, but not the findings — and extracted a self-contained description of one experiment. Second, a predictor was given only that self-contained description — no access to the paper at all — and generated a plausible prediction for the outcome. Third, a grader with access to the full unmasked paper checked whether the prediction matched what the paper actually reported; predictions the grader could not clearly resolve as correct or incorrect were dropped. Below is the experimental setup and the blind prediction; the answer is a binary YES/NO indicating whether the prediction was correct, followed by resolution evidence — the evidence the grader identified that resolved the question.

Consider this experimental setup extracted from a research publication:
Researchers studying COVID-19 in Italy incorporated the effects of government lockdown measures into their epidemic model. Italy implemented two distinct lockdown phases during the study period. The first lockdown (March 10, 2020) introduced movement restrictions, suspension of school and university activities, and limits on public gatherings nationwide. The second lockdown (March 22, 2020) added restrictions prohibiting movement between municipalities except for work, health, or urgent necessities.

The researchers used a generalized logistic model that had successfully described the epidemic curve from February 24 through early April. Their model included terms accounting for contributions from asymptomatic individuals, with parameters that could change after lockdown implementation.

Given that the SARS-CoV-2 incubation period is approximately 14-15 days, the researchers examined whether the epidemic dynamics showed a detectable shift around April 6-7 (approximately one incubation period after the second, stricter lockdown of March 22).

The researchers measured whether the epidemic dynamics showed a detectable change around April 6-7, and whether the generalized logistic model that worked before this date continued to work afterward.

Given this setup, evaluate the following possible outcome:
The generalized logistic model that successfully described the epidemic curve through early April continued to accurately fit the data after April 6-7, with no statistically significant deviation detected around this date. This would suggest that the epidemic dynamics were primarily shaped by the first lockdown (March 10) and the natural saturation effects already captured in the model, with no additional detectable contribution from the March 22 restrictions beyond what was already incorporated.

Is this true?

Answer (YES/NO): NO